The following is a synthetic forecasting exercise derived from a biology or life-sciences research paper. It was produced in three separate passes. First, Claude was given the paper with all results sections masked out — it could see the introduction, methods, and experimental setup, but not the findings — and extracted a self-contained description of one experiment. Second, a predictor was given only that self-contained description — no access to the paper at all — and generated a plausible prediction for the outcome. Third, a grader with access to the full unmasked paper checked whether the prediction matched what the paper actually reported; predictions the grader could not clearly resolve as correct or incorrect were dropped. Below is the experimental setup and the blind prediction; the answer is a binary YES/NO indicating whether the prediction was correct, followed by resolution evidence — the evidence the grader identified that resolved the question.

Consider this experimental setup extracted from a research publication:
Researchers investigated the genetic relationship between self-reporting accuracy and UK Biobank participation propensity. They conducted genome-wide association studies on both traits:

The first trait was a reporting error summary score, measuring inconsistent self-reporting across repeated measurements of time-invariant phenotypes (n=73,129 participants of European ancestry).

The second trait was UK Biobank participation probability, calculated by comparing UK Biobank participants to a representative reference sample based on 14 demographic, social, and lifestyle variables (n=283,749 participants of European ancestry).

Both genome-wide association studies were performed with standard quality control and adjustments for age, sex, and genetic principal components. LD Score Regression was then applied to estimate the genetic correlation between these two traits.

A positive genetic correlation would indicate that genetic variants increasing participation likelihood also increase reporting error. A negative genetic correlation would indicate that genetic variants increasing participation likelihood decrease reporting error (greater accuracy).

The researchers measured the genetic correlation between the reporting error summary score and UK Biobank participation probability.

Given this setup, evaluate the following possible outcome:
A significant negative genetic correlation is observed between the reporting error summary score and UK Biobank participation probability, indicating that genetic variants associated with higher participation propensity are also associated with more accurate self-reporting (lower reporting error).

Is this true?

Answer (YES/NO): YES